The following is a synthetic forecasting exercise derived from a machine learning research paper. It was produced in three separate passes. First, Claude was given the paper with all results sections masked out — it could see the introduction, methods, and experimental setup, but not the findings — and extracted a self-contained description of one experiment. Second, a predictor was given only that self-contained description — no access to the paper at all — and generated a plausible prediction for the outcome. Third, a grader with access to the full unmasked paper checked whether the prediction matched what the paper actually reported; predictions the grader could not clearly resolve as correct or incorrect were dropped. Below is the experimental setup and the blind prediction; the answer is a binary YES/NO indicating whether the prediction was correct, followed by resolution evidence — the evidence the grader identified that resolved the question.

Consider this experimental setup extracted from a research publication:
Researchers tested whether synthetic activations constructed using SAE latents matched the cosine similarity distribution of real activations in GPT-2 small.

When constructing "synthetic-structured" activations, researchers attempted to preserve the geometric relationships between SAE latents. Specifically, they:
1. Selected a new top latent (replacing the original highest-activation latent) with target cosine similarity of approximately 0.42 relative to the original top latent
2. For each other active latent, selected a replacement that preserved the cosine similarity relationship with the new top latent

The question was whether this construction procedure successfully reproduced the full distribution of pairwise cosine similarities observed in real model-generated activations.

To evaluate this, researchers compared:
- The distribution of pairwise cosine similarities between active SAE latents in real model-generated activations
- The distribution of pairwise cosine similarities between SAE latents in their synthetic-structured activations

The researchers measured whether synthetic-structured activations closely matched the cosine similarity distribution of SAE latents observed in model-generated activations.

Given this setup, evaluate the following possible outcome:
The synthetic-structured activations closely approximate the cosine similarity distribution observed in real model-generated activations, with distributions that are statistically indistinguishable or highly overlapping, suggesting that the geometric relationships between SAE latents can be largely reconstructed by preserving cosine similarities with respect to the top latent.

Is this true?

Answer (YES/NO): NO